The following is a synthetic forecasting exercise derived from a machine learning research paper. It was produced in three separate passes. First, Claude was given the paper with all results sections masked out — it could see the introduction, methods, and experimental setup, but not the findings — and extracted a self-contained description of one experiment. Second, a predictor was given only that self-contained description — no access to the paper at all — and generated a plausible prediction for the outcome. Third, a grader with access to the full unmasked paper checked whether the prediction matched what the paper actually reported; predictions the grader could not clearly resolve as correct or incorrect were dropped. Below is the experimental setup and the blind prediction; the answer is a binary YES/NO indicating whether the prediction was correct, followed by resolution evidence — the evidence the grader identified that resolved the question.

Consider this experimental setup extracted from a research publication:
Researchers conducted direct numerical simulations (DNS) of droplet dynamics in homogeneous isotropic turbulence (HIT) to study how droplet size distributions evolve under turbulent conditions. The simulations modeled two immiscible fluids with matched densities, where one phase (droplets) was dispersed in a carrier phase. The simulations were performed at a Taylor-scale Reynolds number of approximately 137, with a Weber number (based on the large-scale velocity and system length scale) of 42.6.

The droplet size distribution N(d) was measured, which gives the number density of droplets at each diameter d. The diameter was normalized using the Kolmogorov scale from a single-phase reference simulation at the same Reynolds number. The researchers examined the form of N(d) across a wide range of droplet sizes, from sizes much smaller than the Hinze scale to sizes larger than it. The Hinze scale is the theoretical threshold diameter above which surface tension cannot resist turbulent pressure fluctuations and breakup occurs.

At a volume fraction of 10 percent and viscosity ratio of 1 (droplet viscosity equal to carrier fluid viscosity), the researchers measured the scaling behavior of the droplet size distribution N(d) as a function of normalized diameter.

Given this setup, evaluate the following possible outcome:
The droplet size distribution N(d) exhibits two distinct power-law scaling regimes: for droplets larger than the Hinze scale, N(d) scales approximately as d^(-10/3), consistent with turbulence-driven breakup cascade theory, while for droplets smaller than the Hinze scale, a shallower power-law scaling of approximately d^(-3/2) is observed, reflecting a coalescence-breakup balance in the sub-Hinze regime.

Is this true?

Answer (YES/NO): YES